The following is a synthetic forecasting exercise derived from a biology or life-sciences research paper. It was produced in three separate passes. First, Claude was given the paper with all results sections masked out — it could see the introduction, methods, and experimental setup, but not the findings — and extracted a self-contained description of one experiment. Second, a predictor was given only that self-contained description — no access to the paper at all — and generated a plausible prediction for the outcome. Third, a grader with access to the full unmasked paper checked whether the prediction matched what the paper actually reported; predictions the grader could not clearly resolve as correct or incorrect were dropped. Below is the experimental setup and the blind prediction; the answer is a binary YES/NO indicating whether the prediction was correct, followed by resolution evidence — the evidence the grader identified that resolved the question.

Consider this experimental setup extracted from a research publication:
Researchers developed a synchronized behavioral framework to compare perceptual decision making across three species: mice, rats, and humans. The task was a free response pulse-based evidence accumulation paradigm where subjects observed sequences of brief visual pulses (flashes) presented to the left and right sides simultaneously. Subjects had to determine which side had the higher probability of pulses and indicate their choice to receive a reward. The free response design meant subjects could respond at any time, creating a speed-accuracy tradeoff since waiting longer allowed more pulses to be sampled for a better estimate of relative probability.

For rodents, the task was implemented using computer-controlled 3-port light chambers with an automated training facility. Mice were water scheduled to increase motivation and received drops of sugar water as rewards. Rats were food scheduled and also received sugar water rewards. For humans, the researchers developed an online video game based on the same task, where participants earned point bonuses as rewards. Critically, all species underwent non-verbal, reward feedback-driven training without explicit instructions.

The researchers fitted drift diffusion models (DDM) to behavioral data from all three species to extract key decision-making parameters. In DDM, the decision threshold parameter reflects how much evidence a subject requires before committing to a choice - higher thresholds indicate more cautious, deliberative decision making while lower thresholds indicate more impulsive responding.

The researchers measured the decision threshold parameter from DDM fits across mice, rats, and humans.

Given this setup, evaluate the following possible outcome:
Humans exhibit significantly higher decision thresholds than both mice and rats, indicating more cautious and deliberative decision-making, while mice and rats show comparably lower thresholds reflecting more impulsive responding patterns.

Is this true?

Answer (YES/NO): NO